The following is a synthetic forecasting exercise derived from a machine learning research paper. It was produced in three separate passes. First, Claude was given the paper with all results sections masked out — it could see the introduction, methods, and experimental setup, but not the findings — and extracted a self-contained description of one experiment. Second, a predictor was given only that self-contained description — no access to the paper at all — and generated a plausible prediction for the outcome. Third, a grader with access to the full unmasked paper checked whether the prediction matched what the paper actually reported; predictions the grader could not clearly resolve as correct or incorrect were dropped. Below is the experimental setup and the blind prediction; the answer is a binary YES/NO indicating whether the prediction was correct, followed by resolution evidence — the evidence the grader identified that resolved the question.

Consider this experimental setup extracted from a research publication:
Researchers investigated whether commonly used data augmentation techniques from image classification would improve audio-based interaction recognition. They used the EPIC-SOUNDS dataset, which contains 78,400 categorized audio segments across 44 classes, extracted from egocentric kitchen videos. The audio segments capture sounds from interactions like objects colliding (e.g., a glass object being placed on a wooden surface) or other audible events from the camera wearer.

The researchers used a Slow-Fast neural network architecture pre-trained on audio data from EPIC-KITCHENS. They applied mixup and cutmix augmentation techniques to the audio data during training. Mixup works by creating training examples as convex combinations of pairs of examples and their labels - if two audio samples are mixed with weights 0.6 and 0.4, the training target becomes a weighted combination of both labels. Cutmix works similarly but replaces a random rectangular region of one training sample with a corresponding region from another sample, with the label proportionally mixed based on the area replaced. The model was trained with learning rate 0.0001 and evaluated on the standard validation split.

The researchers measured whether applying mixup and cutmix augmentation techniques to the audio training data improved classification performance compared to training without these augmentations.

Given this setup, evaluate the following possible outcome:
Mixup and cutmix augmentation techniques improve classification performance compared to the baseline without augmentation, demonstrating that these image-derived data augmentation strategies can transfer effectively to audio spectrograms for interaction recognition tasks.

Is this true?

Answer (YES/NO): NO